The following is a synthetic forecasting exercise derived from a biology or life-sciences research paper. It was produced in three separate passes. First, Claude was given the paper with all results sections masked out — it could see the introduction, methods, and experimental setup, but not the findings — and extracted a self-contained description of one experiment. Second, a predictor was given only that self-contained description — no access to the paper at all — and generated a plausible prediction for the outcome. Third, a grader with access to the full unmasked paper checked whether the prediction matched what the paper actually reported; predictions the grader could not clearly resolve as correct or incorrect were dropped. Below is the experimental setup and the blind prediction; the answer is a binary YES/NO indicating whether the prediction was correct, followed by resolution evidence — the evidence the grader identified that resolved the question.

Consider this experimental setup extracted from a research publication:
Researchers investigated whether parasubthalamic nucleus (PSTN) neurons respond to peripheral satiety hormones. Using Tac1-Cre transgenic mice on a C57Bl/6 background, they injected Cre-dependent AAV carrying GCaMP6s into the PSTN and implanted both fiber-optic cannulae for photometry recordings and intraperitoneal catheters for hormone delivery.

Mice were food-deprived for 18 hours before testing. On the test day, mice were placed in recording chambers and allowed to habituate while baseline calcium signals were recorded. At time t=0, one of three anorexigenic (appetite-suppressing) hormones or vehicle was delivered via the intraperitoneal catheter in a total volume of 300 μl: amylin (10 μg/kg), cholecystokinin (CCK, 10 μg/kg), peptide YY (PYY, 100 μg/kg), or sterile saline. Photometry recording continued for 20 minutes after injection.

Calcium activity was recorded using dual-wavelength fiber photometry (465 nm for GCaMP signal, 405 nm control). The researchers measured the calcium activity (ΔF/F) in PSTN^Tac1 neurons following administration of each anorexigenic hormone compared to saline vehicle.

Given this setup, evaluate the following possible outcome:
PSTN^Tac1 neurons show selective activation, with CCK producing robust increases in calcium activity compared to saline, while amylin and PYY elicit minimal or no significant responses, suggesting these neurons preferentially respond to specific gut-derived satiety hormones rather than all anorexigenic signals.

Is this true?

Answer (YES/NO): NO